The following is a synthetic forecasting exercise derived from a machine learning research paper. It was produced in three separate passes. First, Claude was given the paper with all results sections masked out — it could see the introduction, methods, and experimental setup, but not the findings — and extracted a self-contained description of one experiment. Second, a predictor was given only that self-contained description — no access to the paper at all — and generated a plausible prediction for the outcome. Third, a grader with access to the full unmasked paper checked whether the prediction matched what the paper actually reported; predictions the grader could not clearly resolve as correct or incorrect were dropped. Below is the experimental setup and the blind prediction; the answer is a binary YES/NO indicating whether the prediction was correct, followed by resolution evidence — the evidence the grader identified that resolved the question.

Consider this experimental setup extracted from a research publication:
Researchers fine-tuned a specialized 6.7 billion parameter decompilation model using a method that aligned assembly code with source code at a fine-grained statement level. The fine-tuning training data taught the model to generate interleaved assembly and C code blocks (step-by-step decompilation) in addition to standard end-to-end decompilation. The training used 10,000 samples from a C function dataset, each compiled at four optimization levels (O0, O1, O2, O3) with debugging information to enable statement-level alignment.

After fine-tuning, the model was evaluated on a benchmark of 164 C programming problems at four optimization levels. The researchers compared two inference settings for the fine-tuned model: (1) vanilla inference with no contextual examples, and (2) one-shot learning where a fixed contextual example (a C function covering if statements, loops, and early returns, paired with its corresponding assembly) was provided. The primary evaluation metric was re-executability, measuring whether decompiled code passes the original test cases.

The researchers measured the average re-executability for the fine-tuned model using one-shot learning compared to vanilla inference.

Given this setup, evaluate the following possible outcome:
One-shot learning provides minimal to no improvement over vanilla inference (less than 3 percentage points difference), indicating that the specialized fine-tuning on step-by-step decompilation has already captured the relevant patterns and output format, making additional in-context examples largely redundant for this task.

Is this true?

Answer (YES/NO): YES